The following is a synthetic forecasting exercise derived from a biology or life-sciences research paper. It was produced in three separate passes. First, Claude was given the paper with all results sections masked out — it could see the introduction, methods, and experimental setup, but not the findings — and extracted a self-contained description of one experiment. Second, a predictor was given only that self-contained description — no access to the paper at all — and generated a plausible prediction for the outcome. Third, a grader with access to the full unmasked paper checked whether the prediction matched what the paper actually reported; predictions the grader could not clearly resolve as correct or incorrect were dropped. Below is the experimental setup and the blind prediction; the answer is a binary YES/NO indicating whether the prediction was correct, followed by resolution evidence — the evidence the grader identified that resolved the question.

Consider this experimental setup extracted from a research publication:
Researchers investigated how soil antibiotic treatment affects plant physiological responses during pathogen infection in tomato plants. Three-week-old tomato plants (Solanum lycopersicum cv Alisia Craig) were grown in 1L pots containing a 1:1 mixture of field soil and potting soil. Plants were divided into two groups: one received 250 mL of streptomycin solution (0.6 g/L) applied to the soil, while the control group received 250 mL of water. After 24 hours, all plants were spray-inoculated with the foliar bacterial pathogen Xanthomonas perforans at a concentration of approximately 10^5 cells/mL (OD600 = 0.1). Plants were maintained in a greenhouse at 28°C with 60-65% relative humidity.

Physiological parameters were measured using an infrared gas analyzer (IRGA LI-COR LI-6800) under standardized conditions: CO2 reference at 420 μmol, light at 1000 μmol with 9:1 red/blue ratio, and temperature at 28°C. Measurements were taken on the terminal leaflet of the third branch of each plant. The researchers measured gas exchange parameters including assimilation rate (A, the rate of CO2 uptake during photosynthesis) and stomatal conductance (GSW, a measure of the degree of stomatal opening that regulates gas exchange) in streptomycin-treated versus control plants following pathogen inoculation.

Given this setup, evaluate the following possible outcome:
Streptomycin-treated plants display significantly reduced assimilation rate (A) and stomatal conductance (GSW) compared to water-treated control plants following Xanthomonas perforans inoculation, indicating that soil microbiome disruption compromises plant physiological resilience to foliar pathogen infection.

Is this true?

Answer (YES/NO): NO